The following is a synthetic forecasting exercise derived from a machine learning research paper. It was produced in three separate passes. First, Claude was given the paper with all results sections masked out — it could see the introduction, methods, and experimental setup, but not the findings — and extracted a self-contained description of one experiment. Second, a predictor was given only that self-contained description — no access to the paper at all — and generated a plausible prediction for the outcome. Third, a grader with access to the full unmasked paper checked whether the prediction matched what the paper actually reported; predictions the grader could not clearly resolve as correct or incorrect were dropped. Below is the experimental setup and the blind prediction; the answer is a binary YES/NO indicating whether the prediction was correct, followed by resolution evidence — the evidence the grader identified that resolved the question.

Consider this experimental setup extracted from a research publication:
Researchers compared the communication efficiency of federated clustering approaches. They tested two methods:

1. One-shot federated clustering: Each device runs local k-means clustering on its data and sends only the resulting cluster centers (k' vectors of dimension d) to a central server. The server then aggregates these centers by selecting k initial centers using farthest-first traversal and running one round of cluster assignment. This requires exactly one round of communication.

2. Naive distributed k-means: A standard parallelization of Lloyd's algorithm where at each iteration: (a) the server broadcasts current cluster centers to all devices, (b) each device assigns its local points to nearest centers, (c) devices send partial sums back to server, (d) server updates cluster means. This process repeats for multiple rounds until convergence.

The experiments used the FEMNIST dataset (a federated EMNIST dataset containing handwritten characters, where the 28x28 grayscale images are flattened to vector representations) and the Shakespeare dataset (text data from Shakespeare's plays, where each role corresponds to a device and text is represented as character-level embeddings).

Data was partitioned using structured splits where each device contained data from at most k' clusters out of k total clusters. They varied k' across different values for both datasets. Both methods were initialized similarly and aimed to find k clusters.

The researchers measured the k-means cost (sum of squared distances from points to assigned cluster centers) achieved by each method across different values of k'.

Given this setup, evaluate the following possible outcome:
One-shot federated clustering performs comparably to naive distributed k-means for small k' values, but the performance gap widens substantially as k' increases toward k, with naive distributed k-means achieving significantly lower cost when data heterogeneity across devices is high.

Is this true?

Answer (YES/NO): NO